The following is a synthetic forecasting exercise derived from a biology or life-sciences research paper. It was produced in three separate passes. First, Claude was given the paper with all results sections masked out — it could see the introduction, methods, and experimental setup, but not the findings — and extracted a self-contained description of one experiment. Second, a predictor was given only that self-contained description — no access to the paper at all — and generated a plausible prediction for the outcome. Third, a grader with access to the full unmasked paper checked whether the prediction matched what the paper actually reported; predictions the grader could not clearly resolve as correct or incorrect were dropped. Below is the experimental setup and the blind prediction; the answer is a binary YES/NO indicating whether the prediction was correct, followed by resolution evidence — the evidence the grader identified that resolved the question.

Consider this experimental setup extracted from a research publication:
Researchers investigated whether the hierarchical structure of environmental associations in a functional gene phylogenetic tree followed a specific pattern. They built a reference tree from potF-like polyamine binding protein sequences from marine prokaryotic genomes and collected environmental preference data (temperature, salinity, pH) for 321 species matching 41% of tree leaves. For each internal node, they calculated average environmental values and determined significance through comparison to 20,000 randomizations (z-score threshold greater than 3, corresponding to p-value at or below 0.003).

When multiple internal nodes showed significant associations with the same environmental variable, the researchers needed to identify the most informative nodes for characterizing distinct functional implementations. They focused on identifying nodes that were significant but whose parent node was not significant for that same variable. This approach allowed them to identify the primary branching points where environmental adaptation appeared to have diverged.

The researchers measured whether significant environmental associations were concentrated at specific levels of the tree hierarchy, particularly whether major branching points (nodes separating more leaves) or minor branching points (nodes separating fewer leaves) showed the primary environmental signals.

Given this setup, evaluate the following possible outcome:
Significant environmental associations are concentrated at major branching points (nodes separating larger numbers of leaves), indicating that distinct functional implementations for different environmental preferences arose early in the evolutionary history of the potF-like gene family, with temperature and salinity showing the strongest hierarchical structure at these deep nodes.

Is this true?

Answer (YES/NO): YES